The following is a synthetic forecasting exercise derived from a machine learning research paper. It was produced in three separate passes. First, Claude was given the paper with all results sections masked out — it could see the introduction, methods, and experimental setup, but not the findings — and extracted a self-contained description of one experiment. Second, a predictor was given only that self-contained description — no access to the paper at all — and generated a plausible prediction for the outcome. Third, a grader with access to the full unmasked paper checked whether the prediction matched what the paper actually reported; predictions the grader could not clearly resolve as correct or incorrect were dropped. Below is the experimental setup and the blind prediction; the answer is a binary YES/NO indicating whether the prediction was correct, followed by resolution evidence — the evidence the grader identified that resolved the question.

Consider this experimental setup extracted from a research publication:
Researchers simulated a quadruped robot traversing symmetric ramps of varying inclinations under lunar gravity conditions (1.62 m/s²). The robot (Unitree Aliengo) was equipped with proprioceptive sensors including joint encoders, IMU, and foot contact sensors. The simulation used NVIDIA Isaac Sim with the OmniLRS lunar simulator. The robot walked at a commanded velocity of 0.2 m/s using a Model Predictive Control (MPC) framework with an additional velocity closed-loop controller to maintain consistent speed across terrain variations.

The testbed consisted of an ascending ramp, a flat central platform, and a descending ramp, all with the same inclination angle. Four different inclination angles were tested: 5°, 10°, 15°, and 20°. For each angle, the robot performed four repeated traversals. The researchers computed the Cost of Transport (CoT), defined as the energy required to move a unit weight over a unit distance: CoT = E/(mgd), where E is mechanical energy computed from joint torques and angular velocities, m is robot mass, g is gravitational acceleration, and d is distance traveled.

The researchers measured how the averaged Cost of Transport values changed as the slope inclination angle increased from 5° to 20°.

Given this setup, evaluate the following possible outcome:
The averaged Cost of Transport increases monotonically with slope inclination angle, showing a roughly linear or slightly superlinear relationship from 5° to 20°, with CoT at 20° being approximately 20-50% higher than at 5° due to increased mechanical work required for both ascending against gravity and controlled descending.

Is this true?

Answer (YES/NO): NO